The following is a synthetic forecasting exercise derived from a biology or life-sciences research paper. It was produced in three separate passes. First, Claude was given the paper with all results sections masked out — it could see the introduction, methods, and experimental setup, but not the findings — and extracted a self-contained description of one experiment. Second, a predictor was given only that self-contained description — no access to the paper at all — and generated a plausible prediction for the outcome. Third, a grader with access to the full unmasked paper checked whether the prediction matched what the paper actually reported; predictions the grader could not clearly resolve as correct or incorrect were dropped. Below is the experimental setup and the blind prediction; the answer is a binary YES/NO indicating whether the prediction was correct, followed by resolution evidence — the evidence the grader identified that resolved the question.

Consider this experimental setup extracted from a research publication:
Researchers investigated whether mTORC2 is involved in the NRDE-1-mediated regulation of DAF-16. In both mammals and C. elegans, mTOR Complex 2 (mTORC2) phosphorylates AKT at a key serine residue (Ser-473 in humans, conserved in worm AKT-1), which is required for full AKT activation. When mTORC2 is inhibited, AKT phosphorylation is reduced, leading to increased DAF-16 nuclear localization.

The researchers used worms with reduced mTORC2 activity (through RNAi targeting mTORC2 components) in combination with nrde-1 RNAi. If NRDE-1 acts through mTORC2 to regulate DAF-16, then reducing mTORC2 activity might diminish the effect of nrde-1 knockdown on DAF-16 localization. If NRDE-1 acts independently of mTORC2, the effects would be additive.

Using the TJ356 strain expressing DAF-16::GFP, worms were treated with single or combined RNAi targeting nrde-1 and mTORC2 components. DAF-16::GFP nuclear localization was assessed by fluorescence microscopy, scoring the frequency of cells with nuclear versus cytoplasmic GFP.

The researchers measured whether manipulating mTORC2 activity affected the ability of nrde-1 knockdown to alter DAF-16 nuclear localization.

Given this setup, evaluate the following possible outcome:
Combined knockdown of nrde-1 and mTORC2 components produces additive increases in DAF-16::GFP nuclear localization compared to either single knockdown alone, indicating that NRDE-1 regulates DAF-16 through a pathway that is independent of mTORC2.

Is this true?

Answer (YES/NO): NO